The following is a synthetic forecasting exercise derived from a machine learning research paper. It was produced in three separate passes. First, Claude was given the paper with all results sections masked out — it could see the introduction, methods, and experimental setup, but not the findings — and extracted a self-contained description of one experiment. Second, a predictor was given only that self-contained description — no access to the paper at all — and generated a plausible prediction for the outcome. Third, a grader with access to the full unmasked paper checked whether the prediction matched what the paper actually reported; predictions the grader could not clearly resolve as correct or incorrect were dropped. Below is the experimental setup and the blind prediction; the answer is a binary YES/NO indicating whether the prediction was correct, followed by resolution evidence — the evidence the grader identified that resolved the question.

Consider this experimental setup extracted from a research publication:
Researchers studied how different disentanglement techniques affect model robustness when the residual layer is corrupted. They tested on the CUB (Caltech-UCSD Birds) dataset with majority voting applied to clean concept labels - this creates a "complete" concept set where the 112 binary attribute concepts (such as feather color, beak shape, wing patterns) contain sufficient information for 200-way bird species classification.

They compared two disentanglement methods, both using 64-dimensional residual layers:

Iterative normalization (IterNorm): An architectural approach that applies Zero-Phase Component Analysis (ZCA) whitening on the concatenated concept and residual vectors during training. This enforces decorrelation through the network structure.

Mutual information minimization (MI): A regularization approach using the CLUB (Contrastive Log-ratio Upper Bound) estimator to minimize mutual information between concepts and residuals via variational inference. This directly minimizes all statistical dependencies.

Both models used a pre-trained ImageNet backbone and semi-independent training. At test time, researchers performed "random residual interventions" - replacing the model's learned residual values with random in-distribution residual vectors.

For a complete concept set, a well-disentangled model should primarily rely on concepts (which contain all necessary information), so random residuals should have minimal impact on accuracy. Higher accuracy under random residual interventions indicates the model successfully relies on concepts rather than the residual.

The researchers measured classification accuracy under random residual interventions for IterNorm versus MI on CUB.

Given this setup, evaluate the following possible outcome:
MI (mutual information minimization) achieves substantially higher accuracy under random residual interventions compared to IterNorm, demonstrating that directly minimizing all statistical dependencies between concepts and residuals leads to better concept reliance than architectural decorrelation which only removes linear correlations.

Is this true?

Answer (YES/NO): YES